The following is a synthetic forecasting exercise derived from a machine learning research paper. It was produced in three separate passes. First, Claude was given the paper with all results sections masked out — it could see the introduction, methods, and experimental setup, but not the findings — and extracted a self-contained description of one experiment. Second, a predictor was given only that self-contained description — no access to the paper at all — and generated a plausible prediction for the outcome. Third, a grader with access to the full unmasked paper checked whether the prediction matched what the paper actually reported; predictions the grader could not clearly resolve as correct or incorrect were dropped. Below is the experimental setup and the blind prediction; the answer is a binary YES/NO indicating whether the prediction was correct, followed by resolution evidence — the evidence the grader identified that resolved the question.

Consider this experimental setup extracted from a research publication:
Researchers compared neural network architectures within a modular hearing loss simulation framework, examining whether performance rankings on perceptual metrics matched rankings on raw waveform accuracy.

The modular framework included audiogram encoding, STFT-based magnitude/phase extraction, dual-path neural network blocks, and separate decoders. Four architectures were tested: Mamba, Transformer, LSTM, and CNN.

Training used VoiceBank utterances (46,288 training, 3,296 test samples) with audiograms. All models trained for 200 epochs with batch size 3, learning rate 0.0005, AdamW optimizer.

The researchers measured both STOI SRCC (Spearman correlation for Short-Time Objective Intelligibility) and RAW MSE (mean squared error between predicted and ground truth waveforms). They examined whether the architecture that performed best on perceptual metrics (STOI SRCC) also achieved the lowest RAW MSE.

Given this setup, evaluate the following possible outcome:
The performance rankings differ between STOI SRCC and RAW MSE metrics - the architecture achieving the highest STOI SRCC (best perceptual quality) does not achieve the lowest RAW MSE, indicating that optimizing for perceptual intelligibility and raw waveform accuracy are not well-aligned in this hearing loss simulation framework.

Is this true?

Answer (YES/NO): YES